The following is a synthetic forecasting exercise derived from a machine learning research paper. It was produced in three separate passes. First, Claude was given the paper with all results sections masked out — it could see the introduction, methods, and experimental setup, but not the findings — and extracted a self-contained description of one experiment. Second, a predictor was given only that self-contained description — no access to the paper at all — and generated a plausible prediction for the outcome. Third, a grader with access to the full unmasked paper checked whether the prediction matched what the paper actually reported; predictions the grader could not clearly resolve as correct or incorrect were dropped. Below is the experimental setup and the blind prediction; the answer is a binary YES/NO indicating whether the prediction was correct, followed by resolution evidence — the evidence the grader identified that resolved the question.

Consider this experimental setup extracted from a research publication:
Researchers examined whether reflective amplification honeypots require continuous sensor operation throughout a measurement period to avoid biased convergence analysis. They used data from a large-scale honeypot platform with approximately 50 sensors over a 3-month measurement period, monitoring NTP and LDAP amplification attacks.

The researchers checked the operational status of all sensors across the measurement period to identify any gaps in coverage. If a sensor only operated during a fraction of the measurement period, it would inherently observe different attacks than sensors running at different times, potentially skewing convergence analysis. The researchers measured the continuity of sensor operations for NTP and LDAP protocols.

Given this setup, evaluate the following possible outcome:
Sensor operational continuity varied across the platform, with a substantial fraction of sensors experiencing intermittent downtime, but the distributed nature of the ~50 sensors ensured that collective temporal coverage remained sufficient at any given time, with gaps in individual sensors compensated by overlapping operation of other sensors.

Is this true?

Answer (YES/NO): NO